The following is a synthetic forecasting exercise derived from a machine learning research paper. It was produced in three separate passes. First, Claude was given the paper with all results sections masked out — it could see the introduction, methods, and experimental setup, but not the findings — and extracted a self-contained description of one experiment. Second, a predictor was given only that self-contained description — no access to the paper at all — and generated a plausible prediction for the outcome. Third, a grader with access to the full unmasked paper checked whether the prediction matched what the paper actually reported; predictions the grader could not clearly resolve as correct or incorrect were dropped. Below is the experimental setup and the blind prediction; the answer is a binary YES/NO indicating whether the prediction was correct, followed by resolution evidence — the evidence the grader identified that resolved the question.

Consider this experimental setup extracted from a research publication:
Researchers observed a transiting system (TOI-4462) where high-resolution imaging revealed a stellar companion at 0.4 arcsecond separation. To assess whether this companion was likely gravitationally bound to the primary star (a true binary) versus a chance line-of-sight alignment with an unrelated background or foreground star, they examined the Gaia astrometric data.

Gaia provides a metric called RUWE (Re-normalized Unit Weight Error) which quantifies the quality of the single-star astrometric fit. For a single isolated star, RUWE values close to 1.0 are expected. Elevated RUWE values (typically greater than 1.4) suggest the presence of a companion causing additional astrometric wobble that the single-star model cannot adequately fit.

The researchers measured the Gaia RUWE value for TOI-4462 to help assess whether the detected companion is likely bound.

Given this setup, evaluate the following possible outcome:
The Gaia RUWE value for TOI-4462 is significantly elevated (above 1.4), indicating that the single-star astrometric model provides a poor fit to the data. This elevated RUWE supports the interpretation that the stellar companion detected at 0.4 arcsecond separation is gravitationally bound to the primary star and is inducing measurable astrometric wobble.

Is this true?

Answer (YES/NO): YES